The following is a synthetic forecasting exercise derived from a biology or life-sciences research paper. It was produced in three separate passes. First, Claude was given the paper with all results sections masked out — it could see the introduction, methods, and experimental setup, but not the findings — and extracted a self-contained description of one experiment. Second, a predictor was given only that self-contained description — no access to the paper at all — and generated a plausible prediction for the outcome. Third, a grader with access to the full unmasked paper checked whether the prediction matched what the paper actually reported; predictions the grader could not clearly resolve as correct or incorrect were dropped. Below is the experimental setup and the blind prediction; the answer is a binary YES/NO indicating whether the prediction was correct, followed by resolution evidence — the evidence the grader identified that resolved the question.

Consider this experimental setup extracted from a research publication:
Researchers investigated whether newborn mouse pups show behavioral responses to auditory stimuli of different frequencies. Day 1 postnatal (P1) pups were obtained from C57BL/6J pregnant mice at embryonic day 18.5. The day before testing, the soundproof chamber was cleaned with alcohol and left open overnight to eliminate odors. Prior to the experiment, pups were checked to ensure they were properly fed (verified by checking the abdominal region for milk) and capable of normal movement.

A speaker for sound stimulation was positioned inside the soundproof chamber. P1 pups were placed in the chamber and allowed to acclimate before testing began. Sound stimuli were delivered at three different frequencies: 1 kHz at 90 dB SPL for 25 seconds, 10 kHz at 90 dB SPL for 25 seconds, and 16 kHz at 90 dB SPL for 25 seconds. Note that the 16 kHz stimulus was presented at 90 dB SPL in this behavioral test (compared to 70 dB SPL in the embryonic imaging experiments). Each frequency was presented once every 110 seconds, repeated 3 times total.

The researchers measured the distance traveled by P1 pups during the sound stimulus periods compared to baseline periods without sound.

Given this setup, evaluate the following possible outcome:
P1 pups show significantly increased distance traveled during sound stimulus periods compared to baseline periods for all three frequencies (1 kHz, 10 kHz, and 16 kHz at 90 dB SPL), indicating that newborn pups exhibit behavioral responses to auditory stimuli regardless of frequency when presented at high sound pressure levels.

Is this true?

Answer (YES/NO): NO